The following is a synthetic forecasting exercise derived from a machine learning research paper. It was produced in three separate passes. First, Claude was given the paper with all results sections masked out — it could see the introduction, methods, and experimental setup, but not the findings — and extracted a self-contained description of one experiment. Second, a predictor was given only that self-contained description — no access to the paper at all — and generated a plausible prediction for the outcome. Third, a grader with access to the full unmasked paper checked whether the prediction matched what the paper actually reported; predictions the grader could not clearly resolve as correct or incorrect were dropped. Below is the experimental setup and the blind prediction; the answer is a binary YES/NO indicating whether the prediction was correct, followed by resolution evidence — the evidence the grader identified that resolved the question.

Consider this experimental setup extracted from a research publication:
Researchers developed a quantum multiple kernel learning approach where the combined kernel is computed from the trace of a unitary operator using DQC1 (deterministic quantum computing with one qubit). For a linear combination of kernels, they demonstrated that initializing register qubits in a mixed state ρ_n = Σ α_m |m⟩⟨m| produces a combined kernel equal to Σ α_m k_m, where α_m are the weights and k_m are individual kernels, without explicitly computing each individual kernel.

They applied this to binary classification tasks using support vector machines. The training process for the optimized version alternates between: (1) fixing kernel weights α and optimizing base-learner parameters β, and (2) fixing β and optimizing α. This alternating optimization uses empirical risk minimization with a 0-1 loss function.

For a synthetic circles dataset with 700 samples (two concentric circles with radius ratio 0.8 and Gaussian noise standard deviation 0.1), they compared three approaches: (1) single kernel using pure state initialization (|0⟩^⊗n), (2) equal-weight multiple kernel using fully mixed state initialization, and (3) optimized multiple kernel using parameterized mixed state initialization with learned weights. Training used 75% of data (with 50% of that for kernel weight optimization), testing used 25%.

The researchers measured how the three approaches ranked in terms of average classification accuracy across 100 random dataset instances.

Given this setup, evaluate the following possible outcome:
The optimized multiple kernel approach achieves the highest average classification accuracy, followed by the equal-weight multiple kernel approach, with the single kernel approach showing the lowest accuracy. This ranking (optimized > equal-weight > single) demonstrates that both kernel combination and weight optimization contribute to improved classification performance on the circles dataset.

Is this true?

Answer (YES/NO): YES